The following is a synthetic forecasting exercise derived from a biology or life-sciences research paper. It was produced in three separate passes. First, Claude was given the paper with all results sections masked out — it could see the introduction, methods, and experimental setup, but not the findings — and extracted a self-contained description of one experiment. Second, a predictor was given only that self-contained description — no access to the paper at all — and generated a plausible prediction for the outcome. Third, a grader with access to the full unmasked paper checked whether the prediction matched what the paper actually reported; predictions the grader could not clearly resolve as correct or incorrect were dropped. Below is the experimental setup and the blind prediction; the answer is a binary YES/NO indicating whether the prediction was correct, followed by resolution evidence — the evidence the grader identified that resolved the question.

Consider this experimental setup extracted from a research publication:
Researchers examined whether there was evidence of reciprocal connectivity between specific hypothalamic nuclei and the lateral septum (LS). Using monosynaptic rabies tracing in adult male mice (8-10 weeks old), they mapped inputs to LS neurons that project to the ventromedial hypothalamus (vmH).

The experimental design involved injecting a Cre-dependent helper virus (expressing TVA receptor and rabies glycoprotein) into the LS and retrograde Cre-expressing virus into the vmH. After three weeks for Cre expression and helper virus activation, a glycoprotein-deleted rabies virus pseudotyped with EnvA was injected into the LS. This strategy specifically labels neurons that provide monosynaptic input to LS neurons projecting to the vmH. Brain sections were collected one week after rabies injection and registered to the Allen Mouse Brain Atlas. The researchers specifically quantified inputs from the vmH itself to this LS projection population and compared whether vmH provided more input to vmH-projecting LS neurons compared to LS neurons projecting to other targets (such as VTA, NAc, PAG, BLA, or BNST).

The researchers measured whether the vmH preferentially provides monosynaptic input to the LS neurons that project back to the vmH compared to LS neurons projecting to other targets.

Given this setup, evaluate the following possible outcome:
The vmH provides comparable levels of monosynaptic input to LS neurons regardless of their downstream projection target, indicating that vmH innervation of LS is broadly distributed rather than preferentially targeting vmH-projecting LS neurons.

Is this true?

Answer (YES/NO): YES